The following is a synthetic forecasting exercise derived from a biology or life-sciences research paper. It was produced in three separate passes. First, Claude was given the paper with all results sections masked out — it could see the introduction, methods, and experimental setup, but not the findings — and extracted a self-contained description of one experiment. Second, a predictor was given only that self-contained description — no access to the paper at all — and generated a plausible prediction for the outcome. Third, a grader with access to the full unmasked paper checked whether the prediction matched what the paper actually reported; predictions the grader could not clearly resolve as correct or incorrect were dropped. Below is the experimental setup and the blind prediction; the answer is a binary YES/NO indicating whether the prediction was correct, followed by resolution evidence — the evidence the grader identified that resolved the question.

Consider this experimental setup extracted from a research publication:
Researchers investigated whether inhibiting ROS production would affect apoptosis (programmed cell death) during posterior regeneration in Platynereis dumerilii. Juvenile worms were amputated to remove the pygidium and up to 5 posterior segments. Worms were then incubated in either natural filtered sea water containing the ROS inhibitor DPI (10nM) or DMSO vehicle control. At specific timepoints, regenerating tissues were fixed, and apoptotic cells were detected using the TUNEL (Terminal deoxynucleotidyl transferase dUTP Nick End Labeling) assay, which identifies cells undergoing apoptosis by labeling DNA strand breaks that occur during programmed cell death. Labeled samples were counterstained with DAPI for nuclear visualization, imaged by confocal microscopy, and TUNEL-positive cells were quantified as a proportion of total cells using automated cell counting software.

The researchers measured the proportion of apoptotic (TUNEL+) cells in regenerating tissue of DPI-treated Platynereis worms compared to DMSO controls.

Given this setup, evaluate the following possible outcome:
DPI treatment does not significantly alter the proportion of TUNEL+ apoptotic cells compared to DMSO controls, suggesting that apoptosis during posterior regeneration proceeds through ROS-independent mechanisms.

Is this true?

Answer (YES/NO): NO